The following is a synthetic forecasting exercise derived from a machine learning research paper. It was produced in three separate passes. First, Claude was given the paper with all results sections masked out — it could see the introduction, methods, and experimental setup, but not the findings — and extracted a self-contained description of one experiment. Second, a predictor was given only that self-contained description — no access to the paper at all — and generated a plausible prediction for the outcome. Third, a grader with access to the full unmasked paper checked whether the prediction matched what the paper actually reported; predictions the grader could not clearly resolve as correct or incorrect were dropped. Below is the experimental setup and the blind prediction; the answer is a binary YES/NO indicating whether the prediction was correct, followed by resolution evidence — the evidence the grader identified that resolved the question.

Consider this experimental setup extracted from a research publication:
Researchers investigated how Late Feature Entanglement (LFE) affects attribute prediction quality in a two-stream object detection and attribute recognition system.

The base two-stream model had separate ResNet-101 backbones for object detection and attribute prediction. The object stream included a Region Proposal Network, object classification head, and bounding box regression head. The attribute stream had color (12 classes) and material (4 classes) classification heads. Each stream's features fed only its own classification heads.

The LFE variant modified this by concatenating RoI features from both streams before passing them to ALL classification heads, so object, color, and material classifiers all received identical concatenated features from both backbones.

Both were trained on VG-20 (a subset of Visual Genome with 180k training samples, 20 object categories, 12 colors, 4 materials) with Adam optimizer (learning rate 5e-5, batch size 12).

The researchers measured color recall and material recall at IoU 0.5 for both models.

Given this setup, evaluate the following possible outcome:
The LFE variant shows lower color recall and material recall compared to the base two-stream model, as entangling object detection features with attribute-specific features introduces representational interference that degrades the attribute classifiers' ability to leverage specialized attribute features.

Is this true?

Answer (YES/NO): NO